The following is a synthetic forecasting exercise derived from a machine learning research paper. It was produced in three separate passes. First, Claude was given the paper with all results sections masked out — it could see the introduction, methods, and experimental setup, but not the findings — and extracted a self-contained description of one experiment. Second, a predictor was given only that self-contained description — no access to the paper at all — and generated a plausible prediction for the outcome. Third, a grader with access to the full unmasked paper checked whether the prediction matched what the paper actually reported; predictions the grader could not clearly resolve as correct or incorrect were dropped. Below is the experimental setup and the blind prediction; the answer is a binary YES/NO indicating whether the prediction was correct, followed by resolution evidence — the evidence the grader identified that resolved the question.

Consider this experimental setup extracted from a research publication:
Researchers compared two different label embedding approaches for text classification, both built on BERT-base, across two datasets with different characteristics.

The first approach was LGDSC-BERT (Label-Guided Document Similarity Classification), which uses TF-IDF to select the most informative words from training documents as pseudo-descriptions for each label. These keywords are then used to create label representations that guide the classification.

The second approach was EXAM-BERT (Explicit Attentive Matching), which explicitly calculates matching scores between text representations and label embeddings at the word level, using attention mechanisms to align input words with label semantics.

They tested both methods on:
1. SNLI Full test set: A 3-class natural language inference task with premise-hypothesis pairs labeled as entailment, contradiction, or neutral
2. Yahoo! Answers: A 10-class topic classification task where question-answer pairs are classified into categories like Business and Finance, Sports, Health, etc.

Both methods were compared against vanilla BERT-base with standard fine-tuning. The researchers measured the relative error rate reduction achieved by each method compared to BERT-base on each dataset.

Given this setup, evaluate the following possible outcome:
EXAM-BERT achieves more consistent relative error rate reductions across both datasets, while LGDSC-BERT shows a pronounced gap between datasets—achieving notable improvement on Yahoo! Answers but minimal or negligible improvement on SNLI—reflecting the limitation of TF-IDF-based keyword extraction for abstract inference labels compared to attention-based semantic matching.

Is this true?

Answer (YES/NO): NO